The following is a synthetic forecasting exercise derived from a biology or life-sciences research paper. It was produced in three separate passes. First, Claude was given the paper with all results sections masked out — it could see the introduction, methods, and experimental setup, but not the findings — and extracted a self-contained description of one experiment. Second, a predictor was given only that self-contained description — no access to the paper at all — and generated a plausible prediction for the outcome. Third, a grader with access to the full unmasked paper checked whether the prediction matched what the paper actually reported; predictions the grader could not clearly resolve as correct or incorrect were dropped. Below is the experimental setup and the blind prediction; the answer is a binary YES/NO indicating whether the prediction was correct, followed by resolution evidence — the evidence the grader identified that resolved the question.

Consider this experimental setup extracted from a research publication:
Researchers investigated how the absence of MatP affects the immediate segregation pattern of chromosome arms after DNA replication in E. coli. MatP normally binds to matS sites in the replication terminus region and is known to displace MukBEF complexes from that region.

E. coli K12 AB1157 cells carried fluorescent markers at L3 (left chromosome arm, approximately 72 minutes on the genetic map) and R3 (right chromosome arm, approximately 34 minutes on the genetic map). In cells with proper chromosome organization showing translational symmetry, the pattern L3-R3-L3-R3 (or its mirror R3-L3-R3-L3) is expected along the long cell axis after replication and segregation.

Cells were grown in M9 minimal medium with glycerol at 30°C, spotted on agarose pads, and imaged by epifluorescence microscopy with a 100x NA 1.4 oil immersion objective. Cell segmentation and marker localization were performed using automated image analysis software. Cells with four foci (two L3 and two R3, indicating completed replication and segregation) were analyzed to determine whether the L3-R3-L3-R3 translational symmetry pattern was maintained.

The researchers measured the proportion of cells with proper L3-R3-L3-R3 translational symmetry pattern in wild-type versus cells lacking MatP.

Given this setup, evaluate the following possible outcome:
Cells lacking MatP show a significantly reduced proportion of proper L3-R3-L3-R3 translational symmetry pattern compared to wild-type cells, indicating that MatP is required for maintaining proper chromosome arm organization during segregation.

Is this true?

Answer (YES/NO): NO